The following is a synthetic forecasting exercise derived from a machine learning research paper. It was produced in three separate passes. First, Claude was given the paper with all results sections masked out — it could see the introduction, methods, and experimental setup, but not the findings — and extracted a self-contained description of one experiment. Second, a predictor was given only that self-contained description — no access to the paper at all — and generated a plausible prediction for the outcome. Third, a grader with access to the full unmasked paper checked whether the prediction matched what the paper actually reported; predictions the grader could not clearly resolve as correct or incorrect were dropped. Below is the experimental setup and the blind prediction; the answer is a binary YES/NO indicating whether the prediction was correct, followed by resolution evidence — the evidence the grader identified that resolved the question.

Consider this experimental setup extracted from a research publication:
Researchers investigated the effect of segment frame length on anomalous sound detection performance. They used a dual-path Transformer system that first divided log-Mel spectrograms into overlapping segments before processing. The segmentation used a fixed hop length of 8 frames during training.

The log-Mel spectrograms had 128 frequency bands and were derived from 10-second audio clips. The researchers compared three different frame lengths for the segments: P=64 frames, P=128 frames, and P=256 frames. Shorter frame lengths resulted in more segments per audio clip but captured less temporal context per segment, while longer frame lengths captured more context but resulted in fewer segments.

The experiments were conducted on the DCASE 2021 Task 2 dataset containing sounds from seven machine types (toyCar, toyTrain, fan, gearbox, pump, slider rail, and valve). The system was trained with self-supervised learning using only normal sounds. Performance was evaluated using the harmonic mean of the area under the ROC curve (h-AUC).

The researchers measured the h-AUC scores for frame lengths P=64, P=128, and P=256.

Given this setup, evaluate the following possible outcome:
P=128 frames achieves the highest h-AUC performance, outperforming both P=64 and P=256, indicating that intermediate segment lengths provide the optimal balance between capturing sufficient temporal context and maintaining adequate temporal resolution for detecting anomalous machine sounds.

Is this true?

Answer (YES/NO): NO